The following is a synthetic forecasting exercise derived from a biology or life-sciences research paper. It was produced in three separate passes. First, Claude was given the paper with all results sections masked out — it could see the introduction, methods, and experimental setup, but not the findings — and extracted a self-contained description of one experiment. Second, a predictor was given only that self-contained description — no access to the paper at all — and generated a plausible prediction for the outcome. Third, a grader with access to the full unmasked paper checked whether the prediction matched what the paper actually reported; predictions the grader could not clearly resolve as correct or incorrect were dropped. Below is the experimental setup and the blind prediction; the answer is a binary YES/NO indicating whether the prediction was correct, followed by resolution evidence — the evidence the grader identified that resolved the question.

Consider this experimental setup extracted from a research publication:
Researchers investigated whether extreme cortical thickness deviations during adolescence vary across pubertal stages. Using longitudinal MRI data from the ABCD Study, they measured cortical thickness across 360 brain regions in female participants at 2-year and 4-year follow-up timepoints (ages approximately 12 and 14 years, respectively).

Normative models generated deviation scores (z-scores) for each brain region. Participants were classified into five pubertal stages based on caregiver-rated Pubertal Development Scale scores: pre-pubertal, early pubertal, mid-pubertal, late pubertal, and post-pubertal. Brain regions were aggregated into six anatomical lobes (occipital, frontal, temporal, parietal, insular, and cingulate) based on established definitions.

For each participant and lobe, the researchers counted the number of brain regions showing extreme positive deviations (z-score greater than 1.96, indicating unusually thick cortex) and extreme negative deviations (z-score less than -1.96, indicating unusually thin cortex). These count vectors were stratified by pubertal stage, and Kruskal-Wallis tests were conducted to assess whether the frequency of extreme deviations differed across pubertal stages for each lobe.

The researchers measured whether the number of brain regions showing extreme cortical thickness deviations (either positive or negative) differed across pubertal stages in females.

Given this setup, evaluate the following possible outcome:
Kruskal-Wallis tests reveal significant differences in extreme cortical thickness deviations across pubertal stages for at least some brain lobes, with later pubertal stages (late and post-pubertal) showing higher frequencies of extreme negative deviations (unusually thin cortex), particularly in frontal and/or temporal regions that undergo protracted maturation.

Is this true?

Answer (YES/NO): NO